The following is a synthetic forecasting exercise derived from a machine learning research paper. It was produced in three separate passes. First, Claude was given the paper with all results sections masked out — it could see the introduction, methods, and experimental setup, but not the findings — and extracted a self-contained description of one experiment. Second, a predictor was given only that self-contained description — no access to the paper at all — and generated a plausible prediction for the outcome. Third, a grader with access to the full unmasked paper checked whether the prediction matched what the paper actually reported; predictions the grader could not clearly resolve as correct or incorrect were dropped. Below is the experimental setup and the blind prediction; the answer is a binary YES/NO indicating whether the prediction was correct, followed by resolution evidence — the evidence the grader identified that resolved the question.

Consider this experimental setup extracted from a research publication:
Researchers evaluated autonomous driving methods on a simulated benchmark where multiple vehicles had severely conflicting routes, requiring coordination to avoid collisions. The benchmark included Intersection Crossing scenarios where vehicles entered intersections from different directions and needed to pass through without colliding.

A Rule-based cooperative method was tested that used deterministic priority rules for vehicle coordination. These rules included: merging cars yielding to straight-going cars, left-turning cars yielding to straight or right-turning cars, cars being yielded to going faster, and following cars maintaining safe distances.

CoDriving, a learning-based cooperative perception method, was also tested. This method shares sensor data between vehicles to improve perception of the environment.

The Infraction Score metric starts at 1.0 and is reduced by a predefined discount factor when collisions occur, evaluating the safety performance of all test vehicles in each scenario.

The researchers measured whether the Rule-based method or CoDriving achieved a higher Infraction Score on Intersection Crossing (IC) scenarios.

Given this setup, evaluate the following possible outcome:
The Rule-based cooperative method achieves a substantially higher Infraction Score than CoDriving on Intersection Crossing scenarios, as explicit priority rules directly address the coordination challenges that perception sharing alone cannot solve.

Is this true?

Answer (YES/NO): YES